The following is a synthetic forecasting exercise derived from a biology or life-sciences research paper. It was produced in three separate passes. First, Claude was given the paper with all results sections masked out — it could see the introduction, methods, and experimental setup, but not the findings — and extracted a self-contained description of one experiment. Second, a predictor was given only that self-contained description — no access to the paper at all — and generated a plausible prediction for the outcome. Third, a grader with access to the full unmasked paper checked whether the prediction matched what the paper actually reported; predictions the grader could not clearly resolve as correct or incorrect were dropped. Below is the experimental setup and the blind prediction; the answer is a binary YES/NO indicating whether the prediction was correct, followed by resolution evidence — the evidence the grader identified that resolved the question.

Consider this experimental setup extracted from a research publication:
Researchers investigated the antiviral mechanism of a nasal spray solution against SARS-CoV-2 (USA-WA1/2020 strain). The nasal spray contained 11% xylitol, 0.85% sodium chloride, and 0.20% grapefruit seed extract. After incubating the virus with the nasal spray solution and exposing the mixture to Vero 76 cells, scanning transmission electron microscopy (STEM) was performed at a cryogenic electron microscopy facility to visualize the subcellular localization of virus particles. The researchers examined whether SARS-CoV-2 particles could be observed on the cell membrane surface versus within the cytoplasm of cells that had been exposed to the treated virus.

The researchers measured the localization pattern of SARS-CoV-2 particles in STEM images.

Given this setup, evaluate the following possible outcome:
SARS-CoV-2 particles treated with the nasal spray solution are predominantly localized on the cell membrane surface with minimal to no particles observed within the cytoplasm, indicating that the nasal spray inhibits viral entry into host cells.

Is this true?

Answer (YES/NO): YES